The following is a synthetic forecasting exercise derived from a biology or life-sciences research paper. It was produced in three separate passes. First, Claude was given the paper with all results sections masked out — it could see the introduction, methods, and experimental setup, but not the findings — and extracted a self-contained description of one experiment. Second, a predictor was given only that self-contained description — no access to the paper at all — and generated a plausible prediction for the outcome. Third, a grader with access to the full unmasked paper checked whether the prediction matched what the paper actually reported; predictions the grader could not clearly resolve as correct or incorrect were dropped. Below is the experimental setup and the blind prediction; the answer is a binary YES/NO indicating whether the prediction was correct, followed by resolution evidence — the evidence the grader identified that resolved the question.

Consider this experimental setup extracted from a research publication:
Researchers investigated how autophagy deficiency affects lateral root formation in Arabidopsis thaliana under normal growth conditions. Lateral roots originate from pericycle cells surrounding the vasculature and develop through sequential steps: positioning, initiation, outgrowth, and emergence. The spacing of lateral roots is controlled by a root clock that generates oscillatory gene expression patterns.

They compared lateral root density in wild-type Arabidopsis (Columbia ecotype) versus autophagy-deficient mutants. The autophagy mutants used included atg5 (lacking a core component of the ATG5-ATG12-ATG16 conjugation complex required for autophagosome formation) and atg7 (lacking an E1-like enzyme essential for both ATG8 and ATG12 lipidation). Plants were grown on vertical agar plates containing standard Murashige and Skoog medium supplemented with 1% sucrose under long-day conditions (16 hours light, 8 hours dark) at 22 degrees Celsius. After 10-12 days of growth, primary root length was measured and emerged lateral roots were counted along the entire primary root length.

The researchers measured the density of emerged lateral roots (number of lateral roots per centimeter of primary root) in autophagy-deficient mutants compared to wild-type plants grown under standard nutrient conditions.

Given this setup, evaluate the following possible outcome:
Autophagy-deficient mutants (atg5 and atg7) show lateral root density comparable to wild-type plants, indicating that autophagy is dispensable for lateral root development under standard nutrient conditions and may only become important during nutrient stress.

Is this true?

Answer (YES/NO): NO